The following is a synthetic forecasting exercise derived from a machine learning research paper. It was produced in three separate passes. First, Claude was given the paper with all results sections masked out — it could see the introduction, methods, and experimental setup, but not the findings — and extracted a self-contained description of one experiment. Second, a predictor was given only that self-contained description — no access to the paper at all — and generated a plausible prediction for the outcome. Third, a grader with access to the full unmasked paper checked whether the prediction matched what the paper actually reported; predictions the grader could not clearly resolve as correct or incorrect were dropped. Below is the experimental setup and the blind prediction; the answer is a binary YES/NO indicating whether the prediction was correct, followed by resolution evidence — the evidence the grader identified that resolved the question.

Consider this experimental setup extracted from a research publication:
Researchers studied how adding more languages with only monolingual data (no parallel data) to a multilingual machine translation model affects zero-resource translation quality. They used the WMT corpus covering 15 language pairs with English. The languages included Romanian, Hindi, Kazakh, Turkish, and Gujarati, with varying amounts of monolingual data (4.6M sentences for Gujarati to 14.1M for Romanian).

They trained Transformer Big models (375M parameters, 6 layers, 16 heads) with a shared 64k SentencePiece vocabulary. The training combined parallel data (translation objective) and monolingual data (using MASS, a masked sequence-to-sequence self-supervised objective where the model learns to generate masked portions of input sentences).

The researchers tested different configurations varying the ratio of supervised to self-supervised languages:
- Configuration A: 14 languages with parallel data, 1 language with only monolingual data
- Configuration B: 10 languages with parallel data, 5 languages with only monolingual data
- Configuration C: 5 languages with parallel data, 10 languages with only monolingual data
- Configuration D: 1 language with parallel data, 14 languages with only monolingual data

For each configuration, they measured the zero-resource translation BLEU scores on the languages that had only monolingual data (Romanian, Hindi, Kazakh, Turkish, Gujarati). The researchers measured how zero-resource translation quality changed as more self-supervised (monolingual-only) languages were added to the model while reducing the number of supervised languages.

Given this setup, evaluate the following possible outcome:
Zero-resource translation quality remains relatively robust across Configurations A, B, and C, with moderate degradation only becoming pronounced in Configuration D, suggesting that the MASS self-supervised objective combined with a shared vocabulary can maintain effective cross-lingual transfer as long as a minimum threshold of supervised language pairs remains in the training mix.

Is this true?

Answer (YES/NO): NO